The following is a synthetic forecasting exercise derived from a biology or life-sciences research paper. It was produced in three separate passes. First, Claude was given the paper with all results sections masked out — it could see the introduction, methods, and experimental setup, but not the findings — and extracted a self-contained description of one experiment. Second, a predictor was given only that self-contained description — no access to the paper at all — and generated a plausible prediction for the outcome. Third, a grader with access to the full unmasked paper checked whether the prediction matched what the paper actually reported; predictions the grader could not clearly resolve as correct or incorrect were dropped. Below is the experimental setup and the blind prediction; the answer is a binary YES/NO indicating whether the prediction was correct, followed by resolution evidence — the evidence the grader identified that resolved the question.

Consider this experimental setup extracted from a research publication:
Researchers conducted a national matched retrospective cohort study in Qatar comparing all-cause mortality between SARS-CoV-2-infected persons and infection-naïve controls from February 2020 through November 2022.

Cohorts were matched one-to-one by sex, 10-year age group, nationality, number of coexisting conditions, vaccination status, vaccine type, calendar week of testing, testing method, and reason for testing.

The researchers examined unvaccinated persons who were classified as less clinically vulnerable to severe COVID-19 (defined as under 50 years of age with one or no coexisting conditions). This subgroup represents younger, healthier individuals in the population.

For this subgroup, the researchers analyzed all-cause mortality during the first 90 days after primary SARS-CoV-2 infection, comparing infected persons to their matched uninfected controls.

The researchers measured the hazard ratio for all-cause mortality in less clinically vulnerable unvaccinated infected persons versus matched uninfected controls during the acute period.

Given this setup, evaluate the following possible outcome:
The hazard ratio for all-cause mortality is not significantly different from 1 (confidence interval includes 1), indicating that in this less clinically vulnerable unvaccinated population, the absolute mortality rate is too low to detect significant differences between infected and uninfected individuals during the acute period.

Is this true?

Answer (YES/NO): YES